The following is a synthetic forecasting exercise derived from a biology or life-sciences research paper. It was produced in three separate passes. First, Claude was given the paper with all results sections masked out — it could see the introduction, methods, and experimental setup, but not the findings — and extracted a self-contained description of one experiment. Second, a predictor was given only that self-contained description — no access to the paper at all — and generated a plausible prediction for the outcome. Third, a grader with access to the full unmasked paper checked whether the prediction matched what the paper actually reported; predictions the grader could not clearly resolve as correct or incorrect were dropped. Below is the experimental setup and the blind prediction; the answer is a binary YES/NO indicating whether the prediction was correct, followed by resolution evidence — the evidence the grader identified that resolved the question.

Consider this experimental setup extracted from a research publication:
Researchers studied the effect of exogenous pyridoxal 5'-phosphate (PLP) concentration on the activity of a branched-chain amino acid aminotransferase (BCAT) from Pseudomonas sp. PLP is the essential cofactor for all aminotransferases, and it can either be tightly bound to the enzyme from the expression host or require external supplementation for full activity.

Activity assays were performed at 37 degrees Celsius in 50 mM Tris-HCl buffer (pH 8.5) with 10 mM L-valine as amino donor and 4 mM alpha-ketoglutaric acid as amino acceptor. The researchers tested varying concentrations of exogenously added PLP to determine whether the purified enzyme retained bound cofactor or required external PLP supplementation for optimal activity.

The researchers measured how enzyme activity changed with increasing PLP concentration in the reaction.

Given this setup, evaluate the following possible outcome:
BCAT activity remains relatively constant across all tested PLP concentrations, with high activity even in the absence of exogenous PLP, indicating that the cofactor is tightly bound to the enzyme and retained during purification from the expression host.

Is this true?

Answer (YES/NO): NO